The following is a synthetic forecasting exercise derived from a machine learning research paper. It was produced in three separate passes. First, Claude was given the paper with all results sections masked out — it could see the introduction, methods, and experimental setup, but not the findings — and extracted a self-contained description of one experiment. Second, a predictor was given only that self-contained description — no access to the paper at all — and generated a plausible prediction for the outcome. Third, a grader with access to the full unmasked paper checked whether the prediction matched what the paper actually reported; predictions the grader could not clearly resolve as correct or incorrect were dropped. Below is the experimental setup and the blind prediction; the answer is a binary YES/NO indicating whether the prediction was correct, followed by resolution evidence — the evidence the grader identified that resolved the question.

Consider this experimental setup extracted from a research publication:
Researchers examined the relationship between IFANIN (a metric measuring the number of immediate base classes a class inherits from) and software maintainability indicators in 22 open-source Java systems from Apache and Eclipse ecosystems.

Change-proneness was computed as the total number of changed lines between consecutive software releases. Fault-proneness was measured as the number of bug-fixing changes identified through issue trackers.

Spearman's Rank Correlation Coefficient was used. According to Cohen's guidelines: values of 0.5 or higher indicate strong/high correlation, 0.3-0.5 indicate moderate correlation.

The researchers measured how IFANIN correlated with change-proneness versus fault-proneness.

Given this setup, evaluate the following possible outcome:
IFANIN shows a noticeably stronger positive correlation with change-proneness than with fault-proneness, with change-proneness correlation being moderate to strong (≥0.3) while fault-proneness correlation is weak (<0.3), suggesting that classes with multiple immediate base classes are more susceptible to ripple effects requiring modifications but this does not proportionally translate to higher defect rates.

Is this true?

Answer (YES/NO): NO